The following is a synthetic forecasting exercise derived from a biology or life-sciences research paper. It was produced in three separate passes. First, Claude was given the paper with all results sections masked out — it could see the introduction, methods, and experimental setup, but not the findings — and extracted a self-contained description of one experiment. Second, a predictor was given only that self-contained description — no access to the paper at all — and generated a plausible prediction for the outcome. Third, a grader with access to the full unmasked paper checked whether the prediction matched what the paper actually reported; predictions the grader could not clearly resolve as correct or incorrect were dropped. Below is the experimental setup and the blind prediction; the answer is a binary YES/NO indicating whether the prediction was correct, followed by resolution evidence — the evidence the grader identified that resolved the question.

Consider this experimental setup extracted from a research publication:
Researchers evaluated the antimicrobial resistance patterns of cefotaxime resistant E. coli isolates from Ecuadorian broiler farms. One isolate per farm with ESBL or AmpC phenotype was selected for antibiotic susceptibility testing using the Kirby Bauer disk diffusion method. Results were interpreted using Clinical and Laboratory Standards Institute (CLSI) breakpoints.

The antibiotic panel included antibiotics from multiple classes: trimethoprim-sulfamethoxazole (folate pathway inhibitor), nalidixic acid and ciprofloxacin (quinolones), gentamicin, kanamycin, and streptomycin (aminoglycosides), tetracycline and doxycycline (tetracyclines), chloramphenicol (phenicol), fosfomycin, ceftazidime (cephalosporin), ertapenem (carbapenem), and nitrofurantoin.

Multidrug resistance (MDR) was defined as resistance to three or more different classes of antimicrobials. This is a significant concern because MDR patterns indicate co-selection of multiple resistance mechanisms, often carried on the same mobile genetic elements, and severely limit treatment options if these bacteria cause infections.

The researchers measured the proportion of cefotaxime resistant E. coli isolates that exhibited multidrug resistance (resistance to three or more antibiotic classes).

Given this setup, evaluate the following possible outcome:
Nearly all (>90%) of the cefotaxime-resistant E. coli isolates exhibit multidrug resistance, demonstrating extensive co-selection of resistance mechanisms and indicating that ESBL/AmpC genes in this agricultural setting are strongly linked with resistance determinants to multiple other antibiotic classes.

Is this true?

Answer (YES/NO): YES